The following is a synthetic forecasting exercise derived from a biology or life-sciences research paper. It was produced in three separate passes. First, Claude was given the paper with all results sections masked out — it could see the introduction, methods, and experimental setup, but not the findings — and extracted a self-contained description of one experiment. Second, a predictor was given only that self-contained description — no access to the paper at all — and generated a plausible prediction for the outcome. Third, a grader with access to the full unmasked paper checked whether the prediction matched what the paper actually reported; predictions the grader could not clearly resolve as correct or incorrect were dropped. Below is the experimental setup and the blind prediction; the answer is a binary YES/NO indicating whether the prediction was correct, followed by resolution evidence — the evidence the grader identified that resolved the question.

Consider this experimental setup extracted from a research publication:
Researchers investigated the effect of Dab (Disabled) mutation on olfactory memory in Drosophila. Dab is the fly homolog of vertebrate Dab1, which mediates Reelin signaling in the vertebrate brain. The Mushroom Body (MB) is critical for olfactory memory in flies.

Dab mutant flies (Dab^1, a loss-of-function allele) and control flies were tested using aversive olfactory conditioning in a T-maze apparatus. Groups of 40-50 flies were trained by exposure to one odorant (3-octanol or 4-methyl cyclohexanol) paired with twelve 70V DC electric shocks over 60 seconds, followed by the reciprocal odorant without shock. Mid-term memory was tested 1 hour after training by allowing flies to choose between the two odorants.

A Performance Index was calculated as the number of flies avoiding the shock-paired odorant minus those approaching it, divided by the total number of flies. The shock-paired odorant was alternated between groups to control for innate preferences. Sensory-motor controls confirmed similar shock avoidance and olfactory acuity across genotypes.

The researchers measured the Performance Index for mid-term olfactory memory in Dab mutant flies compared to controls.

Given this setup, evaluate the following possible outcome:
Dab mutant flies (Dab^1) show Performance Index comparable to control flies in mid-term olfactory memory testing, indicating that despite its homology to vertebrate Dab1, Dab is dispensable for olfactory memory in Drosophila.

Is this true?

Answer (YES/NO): NO